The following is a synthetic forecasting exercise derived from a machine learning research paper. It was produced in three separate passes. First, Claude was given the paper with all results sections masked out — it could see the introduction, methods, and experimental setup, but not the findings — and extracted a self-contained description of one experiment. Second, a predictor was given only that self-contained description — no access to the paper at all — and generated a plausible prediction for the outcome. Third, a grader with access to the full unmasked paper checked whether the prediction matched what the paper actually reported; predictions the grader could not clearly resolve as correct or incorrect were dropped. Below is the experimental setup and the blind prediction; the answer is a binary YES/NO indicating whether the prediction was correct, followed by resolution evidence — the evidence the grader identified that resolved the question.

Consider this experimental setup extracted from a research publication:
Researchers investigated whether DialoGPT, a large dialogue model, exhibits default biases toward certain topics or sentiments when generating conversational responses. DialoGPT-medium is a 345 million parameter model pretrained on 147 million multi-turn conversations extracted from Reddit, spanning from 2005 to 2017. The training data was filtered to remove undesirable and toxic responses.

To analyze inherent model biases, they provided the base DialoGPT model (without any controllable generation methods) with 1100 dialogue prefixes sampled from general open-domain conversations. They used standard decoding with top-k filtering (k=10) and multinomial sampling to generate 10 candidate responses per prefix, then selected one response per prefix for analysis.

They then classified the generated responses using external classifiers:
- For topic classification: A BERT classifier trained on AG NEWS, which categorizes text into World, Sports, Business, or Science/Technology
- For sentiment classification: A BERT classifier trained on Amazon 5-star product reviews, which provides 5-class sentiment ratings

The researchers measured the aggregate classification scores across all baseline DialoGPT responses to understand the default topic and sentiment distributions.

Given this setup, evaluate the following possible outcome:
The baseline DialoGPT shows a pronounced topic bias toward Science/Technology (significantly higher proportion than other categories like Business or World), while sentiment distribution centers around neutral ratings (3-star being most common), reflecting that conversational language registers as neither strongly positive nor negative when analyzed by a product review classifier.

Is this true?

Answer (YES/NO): NO